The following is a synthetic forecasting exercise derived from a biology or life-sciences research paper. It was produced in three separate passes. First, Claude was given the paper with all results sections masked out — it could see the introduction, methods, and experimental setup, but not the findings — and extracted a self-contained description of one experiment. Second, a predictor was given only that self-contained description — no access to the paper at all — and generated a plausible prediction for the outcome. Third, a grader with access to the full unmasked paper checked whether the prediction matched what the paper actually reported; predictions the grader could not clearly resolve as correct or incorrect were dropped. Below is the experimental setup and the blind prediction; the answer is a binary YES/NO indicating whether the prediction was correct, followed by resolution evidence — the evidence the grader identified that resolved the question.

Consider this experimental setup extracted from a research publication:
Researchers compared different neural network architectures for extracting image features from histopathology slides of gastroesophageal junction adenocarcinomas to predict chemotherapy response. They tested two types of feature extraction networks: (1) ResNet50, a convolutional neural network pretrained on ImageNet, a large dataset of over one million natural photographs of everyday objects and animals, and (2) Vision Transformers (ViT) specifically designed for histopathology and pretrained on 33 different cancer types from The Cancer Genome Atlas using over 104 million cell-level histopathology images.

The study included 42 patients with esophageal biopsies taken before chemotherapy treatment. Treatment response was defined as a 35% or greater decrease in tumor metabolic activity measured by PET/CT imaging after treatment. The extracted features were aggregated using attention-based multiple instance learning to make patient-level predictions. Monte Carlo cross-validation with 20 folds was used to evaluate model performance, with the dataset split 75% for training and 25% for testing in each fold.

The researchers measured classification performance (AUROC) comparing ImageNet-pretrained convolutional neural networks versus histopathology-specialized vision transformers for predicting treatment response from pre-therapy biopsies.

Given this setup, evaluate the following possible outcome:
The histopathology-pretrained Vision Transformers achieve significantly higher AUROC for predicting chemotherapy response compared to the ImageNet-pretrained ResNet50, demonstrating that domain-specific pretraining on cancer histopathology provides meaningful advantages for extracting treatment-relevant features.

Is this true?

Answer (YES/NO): NO